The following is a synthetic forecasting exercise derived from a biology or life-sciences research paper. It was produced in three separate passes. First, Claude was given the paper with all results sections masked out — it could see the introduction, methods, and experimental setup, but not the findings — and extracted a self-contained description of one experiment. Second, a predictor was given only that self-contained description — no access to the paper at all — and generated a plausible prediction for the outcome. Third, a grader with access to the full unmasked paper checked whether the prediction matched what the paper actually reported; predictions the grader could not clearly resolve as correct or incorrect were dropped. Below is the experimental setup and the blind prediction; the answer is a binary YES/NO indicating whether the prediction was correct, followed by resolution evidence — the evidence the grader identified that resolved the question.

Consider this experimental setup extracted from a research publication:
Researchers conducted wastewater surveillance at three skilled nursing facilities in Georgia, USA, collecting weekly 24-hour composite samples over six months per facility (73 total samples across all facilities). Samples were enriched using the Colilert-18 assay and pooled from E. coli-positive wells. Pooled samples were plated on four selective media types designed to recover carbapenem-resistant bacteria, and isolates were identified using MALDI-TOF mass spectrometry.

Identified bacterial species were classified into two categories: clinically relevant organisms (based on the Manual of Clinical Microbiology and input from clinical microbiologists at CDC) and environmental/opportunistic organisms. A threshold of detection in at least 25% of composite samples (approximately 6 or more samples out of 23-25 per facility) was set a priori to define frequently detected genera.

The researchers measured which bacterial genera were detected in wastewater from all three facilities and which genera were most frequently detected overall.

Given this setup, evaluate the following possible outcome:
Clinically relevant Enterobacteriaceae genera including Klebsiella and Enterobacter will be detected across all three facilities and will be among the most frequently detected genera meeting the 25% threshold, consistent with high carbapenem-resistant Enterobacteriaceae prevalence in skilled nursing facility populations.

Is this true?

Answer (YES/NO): NO